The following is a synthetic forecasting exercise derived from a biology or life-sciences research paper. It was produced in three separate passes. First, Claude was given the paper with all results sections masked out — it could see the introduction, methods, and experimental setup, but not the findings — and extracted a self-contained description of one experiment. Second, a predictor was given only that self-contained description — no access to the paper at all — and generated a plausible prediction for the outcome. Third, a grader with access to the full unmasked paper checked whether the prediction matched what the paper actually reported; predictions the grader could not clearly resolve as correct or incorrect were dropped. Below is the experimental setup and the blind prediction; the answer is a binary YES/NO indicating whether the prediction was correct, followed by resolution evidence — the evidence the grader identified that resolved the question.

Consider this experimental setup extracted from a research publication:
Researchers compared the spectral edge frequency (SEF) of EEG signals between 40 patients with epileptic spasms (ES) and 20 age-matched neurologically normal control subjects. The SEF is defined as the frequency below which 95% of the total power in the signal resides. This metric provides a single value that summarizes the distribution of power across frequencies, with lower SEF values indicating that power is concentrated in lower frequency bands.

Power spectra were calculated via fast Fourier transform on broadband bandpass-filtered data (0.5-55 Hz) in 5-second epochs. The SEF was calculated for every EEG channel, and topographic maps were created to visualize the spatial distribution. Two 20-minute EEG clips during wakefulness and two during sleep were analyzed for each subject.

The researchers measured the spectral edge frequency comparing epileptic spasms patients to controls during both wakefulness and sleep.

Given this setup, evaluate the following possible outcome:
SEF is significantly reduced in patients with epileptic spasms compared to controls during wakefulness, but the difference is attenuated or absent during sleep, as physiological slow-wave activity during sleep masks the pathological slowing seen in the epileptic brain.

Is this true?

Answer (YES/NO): YES